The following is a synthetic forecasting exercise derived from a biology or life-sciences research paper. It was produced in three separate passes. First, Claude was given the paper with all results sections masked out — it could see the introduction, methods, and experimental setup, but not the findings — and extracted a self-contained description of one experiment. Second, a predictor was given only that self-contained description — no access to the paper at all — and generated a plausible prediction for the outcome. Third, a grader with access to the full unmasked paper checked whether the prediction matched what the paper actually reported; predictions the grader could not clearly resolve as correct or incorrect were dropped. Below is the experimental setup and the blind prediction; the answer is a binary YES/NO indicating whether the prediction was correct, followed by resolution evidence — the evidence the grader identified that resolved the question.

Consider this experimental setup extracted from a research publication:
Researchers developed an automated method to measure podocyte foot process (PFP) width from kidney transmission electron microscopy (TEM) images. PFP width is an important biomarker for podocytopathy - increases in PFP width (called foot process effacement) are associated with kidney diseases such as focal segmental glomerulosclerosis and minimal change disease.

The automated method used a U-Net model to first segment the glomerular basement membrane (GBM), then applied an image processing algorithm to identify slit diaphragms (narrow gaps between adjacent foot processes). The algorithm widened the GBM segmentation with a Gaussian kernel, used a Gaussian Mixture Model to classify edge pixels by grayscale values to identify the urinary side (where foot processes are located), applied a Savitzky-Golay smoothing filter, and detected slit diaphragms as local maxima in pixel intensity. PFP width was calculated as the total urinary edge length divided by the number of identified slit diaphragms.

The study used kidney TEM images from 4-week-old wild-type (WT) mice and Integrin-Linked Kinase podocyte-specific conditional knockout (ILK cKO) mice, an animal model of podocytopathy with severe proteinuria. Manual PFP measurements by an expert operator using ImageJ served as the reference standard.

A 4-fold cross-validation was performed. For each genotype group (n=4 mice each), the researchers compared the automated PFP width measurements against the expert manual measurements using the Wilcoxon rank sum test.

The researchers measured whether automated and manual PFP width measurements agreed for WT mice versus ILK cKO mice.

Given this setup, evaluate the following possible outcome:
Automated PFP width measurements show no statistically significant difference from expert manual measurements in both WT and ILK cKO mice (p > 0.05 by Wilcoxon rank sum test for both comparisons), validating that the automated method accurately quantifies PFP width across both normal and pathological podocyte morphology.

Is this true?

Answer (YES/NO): NO